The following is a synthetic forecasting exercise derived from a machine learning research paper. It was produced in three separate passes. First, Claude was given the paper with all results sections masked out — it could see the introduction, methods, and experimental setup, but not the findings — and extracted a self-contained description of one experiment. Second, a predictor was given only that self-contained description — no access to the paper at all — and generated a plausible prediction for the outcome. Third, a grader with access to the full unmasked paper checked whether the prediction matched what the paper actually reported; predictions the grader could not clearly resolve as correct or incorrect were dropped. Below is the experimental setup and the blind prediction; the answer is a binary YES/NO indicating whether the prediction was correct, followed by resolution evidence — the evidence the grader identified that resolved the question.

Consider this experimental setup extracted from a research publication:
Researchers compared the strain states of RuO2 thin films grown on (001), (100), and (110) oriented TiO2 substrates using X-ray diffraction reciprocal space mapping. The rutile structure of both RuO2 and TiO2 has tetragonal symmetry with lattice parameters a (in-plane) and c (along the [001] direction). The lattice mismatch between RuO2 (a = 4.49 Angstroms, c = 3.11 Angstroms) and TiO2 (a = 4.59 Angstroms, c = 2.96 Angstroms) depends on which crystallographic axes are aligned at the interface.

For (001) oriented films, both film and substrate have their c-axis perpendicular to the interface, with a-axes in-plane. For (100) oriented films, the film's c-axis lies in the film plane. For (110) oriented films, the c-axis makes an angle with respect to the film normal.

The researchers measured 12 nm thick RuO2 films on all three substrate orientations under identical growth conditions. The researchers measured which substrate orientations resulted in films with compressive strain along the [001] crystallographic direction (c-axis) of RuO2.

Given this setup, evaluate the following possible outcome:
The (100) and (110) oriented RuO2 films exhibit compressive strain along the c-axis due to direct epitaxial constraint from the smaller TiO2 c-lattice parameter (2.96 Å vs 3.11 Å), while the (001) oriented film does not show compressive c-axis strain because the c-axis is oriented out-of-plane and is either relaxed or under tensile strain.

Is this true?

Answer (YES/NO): YES